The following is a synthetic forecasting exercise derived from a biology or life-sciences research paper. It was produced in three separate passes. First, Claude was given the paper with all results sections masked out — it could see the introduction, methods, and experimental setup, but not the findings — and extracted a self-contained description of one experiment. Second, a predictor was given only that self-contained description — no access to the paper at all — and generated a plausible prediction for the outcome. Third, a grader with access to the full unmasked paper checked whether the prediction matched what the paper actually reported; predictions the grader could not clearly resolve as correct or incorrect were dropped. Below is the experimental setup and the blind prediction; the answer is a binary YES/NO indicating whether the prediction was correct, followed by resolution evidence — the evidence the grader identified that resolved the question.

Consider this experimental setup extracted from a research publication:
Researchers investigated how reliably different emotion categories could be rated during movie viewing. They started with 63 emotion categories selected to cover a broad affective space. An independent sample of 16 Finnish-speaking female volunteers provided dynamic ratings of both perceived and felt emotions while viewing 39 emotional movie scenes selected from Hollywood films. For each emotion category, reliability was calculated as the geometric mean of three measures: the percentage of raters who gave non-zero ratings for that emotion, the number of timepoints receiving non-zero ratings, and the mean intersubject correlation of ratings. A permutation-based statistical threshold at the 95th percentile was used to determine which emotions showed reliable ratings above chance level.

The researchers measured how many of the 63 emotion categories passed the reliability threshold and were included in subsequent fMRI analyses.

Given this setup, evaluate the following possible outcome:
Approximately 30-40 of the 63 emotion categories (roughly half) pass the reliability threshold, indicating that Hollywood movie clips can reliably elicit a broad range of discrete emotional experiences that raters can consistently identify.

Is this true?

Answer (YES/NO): NO